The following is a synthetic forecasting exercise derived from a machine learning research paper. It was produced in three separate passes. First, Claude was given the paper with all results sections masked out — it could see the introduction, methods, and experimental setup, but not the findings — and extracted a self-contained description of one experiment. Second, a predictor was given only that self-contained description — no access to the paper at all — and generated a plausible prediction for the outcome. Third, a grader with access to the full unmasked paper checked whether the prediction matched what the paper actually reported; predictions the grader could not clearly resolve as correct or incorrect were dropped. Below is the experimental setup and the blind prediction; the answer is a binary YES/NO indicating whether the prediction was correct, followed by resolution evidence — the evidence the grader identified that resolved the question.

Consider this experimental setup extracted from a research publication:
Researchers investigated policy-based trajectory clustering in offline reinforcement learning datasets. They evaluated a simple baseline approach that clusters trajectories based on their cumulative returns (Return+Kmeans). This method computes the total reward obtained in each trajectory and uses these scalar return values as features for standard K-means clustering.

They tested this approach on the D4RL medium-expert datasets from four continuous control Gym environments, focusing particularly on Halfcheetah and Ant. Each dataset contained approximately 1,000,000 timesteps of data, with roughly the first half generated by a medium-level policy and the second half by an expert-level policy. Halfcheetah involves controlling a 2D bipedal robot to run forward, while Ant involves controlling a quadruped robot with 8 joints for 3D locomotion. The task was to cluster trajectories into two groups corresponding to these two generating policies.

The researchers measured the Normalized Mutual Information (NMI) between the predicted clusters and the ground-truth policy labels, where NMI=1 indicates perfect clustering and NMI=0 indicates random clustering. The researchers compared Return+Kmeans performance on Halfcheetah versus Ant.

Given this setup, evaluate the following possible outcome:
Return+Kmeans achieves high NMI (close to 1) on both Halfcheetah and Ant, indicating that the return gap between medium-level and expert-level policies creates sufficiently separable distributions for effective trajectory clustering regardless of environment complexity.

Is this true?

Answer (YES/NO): NO